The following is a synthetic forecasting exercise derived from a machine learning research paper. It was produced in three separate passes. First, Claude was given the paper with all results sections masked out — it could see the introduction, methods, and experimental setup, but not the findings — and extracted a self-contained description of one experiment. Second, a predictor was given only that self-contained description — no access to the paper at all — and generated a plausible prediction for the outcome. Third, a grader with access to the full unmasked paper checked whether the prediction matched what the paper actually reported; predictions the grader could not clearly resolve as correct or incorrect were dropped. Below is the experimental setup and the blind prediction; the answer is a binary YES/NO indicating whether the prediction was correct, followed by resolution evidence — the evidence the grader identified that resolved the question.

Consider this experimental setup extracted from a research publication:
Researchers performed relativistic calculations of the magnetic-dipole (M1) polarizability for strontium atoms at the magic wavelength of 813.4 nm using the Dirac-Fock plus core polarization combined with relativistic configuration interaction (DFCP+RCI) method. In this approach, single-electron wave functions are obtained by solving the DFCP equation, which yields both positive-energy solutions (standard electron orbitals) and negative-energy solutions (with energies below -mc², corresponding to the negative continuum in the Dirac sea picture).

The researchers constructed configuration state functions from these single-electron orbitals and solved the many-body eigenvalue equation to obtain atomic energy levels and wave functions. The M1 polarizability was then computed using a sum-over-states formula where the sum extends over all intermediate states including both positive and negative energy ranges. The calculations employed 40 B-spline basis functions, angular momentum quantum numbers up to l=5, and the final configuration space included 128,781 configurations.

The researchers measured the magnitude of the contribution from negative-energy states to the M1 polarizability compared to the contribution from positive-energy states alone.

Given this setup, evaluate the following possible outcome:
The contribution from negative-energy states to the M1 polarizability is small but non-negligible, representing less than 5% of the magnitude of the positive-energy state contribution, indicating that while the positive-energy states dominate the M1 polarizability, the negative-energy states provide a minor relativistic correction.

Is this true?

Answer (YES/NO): NO